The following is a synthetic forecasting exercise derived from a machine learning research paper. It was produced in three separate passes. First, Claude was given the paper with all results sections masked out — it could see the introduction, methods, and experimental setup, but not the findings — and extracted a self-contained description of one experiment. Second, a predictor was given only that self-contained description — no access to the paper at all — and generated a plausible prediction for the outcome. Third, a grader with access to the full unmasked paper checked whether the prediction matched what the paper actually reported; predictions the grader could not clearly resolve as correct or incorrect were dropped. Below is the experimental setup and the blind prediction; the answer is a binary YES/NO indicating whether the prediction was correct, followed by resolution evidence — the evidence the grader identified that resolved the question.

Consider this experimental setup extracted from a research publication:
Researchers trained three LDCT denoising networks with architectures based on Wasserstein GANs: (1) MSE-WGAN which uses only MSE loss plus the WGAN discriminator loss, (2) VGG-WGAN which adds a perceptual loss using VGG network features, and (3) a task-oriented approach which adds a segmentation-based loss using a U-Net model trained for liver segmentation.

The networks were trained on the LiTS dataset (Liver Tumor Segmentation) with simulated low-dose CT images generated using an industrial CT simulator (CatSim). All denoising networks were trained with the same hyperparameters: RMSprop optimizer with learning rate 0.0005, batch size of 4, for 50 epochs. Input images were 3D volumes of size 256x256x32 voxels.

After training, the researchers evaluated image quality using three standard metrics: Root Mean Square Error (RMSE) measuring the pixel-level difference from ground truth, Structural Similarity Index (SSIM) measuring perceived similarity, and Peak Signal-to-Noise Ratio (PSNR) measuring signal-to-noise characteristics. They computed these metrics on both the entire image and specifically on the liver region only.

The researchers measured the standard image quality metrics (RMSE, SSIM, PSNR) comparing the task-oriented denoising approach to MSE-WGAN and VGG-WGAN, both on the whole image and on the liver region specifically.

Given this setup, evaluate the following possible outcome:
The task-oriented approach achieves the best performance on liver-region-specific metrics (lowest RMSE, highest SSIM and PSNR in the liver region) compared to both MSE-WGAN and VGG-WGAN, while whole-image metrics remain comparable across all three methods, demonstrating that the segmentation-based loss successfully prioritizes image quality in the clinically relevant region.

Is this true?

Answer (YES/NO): NO